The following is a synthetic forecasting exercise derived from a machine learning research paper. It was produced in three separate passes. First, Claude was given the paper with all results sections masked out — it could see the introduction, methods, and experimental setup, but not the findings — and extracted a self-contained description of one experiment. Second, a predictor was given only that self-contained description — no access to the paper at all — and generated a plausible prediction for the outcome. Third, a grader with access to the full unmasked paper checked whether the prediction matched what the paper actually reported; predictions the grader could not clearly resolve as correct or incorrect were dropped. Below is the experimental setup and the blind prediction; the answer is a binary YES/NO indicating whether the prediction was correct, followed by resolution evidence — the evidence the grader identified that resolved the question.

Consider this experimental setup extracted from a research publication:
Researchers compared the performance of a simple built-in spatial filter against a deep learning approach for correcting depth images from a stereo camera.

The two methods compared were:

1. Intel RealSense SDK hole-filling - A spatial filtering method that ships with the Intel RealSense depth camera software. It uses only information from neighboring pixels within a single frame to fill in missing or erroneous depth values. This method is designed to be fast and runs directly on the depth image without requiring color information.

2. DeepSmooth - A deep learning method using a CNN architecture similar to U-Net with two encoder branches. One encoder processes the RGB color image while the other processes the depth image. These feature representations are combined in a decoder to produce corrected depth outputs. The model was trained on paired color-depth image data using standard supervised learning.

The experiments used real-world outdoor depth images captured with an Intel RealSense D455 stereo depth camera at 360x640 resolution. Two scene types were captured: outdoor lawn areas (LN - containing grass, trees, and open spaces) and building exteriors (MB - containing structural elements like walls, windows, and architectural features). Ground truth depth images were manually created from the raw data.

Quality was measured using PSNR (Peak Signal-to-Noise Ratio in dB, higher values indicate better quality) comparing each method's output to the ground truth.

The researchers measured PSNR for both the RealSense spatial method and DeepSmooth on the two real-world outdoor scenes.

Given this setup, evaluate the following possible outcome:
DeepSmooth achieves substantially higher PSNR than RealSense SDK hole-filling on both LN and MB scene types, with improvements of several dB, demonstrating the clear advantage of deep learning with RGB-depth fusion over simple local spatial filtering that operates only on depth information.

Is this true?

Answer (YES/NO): NO